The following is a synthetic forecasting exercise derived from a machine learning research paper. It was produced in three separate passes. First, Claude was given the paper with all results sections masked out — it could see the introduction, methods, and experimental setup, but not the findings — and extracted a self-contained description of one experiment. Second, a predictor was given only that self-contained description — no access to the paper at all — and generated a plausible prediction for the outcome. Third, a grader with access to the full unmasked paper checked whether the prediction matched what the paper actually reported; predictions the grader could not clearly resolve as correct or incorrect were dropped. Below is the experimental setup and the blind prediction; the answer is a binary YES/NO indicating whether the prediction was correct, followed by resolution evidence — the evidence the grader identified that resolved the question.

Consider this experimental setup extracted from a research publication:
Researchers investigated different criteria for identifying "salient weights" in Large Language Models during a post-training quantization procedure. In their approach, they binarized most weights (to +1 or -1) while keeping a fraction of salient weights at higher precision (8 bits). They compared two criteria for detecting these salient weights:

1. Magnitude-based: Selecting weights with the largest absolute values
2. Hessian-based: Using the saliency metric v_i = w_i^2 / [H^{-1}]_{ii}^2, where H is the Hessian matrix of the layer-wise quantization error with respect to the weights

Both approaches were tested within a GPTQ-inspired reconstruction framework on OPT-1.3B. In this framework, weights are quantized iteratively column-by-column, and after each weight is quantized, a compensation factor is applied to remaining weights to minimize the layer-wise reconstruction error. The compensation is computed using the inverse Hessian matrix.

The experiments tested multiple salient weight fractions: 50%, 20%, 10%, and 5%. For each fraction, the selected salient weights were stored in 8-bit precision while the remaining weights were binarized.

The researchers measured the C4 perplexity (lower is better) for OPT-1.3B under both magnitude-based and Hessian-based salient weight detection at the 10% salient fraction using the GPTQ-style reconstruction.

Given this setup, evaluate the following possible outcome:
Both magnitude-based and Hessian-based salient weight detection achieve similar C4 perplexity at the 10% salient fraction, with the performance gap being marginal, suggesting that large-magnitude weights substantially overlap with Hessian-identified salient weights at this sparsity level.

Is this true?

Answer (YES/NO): NO